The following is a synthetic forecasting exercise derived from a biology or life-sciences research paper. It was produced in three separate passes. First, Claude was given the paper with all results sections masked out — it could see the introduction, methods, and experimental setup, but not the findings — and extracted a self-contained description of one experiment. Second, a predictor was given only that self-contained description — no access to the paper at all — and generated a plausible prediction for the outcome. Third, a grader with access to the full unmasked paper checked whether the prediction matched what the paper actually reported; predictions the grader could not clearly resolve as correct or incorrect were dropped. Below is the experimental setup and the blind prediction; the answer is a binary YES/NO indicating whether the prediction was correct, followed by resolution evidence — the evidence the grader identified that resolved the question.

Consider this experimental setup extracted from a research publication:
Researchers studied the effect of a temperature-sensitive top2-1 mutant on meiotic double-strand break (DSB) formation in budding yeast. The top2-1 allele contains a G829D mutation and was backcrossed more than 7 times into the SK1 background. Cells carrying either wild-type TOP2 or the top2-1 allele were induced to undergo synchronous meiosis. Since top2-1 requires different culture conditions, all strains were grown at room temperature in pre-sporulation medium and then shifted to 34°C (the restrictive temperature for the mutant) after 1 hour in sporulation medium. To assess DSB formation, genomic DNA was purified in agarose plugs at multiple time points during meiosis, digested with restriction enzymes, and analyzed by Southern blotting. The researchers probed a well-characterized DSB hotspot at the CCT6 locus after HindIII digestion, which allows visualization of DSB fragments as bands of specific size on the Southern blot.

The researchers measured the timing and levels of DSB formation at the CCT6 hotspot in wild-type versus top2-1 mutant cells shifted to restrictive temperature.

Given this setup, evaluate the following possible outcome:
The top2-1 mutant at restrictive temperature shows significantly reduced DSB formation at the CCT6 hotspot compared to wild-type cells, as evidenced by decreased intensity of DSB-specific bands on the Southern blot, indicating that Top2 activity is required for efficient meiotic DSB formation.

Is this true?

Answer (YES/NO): NO